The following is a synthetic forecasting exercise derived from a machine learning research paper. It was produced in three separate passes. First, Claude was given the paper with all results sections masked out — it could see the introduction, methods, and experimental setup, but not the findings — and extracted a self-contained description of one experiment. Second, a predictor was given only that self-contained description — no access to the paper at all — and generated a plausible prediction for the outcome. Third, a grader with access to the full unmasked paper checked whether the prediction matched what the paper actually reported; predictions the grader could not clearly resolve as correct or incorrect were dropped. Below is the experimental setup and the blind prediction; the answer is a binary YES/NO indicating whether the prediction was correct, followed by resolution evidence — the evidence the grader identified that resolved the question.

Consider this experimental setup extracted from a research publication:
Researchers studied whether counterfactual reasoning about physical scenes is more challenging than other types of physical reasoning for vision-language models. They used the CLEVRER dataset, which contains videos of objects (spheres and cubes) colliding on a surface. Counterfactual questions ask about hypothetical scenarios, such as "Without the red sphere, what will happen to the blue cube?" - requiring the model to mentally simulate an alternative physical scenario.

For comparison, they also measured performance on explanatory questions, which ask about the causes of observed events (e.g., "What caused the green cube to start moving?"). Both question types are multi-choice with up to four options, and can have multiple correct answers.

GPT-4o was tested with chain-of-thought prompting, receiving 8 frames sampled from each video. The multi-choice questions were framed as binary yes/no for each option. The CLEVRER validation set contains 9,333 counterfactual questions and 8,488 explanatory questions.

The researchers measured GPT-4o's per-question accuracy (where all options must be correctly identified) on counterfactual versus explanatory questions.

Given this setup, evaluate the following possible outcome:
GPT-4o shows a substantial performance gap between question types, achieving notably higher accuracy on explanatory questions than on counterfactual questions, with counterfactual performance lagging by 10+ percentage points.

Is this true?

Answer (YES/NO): YES